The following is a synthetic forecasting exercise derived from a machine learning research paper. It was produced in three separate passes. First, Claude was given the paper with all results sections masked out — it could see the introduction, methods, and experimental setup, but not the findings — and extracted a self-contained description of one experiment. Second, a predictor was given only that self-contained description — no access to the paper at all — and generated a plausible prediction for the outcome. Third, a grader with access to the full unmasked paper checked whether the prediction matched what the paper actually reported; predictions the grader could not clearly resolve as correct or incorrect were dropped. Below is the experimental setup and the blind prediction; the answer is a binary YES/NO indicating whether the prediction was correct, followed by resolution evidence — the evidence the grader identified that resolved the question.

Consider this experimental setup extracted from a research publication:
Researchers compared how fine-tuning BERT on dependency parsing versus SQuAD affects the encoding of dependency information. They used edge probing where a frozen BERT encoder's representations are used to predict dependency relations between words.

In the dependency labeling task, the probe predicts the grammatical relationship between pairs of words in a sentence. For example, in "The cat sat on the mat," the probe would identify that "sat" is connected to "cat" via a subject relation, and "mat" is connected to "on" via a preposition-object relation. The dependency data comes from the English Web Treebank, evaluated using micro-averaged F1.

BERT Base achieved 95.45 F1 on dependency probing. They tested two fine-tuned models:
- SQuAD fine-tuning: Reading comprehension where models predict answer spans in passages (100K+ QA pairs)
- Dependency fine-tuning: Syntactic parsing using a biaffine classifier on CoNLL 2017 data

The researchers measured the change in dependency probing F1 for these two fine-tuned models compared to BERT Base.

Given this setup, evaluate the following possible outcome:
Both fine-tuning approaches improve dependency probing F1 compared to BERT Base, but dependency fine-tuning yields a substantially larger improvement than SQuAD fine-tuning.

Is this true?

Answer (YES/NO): NO